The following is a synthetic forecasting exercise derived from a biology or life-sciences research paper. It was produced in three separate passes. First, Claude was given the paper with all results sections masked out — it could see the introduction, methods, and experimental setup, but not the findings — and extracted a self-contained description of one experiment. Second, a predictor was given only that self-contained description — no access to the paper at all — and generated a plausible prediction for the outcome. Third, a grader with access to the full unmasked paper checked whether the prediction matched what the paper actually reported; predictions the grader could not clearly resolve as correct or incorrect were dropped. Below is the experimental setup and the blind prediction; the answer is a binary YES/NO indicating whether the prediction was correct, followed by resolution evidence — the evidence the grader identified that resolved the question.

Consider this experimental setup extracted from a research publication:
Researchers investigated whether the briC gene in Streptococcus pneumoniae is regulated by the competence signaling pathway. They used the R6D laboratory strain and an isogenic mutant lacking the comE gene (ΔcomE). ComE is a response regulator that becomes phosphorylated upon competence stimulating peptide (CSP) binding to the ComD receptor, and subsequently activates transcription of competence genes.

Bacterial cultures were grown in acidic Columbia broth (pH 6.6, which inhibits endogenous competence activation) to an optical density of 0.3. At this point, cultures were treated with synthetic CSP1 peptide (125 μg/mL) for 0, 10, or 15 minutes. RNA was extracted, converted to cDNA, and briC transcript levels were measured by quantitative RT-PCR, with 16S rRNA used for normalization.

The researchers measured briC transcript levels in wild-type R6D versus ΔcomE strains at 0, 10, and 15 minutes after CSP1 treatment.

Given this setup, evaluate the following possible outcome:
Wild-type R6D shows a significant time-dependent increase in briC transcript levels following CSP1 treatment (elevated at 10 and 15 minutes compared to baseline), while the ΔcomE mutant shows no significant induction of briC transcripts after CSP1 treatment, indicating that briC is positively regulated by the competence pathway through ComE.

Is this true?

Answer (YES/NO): YES